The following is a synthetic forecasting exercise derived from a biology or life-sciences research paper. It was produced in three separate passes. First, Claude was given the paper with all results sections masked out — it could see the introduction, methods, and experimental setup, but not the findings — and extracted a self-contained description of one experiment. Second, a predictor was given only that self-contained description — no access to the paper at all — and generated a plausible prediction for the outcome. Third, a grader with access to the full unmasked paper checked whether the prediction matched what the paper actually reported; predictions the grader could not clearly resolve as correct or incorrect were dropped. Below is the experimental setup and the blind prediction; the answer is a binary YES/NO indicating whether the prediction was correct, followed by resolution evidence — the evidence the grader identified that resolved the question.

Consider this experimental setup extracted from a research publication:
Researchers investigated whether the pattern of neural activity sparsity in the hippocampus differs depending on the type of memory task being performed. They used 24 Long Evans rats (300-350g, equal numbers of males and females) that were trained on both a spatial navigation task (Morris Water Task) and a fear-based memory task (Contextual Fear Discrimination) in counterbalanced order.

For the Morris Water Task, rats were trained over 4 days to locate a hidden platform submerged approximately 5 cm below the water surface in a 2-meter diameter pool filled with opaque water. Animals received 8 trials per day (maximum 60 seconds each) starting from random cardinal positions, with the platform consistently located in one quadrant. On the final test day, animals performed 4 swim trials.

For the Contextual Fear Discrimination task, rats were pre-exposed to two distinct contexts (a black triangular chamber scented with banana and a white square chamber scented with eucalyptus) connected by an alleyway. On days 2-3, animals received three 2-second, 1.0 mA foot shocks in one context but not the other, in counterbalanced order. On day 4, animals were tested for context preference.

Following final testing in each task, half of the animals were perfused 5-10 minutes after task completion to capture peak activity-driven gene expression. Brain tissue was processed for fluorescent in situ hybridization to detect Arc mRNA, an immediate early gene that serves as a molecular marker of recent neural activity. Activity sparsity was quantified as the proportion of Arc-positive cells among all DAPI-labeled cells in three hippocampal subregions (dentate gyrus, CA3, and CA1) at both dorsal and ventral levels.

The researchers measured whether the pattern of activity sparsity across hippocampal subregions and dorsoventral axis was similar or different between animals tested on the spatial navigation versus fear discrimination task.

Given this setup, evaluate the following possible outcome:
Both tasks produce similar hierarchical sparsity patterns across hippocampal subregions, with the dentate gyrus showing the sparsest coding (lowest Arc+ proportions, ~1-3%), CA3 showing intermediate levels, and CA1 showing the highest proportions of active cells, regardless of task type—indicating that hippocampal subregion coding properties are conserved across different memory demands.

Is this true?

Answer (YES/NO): YES